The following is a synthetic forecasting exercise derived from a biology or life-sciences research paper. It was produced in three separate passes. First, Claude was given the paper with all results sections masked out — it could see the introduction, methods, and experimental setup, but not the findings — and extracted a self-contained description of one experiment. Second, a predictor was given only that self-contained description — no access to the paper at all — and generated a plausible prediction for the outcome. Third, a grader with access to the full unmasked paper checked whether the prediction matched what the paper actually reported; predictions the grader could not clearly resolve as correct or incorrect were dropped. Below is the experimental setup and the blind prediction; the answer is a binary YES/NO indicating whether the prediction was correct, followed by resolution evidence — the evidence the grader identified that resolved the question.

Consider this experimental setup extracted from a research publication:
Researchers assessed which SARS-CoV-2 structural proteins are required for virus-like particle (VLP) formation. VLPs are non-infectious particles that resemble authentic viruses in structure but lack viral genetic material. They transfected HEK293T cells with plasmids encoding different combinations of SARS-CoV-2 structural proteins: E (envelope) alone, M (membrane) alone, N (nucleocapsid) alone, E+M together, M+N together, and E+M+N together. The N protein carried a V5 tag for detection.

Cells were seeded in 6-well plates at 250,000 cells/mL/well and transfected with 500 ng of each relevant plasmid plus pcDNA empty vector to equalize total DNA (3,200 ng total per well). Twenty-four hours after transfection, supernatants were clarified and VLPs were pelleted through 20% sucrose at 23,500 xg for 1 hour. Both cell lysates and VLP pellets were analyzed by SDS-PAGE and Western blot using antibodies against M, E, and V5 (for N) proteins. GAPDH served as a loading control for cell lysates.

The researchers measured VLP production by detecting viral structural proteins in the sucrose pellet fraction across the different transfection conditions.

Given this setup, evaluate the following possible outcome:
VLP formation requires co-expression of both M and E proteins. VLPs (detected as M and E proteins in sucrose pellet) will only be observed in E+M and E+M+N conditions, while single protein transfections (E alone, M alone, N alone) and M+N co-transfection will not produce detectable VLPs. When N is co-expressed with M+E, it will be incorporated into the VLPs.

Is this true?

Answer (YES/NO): NO